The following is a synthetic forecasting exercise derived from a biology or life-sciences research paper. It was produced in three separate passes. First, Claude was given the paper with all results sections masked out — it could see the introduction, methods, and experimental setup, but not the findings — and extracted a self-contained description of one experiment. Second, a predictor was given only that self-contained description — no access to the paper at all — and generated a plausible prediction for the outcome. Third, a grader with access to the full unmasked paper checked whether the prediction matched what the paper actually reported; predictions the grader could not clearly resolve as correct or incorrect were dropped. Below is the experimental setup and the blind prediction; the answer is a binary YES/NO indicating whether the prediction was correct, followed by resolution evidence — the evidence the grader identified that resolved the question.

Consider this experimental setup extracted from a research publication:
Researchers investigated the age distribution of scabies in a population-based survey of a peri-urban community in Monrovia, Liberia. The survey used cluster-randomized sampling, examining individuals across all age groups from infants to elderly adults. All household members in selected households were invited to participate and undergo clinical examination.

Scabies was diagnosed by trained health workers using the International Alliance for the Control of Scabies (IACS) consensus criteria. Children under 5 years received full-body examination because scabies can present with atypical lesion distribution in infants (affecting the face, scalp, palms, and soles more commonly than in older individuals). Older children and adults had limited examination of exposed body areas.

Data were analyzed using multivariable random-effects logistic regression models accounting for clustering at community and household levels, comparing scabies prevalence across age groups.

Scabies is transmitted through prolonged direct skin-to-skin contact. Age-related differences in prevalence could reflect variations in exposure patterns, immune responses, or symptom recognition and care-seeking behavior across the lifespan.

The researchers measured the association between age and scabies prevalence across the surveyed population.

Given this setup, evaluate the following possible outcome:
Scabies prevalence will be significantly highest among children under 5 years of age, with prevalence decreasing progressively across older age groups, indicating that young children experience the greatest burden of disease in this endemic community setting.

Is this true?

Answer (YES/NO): YES